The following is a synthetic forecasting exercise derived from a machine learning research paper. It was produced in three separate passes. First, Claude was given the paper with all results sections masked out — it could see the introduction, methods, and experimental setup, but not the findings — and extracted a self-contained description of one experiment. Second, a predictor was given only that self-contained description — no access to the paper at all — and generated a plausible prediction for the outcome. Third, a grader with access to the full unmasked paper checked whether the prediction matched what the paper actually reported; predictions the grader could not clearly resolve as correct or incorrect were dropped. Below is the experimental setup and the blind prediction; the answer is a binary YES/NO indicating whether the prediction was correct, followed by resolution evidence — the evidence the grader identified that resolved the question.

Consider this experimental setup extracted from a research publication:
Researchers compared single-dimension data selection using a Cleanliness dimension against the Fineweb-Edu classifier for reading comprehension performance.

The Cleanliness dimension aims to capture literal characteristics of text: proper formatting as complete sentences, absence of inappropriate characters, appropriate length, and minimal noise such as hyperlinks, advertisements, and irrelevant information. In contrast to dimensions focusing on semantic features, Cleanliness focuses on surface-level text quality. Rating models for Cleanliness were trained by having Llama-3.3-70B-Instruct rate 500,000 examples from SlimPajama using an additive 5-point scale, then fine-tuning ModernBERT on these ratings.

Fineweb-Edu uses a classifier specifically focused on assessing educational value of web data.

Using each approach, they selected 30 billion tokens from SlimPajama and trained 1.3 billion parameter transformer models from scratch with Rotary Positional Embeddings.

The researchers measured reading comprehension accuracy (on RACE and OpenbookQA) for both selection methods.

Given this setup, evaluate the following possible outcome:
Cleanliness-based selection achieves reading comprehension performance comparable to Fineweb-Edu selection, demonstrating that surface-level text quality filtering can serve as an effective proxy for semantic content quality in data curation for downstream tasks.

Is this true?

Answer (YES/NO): YES